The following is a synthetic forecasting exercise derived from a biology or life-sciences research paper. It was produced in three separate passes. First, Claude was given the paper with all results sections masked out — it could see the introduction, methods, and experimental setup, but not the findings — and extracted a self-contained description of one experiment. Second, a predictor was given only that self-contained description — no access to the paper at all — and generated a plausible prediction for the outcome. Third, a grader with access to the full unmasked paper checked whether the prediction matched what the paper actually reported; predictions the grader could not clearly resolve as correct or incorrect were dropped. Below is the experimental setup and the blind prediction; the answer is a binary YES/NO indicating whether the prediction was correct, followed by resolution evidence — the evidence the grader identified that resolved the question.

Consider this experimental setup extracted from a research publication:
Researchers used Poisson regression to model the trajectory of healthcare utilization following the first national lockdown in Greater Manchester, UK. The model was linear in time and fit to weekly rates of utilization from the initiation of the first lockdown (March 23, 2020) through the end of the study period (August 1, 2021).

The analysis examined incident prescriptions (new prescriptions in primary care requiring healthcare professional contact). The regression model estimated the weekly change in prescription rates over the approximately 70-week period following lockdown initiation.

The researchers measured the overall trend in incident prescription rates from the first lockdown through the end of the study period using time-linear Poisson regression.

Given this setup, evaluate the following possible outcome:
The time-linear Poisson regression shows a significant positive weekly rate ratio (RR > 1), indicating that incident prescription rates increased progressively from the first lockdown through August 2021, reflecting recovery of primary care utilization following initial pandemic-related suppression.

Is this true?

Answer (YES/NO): NO